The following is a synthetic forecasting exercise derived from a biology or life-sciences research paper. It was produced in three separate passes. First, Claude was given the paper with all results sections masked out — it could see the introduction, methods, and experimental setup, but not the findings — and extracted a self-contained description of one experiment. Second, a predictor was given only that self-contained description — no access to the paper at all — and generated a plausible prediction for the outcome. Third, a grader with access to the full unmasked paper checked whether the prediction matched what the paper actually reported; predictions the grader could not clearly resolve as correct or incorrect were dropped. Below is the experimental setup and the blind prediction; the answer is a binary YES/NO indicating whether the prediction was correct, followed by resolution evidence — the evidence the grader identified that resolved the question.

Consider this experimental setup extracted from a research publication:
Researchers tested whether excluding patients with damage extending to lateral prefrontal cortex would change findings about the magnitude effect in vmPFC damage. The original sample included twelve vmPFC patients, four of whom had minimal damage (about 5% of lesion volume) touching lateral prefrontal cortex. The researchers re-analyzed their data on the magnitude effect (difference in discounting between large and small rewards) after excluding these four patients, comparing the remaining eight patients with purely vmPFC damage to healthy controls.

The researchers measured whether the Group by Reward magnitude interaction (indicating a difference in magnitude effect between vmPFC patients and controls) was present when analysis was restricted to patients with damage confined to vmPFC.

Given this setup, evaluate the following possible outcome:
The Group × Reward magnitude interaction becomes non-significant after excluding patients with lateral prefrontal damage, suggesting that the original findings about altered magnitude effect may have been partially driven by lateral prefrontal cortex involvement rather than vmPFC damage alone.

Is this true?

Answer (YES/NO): NO